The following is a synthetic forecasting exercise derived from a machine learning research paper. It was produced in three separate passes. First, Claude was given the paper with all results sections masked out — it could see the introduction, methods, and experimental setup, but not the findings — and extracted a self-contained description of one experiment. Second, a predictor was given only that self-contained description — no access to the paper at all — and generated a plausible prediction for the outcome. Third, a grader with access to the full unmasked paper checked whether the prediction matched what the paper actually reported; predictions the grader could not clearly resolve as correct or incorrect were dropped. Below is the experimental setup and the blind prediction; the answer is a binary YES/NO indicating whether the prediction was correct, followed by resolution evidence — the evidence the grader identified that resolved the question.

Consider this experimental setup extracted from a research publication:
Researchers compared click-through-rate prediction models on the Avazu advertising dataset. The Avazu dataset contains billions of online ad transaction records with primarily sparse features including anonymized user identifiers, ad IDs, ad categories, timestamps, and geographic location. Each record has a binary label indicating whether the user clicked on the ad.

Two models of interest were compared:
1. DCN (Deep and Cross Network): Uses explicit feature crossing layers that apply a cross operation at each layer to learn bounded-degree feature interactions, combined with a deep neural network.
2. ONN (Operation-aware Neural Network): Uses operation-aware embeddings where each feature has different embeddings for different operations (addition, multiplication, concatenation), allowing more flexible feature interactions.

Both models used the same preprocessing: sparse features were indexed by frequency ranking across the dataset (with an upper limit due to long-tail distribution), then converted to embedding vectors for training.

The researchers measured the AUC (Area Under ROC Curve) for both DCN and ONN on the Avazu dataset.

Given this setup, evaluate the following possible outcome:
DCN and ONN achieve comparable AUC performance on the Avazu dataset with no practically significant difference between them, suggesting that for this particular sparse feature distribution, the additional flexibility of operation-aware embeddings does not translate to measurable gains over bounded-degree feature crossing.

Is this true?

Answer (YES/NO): NO